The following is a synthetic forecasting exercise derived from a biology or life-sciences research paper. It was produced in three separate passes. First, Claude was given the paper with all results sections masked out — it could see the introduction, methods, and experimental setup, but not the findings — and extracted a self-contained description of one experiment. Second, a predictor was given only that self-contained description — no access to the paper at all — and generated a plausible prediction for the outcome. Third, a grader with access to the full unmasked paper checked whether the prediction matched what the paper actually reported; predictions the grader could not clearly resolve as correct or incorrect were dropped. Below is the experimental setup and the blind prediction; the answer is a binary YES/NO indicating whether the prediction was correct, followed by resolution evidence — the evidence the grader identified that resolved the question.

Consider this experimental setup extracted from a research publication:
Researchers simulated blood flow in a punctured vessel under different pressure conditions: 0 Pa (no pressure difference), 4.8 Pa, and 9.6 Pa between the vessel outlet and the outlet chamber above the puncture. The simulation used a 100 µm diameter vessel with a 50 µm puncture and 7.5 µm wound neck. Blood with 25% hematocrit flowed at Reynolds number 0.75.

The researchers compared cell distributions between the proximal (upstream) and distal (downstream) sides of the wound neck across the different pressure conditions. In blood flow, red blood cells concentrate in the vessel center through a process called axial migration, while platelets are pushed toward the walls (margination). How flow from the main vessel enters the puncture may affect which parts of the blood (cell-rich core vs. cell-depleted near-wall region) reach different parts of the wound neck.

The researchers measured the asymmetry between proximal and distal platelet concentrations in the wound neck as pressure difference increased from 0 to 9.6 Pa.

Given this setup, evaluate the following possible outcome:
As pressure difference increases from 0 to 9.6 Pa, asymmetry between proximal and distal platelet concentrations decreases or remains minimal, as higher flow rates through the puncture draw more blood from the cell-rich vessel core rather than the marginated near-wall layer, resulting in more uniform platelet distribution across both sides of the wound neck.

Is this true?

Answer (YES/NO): YES